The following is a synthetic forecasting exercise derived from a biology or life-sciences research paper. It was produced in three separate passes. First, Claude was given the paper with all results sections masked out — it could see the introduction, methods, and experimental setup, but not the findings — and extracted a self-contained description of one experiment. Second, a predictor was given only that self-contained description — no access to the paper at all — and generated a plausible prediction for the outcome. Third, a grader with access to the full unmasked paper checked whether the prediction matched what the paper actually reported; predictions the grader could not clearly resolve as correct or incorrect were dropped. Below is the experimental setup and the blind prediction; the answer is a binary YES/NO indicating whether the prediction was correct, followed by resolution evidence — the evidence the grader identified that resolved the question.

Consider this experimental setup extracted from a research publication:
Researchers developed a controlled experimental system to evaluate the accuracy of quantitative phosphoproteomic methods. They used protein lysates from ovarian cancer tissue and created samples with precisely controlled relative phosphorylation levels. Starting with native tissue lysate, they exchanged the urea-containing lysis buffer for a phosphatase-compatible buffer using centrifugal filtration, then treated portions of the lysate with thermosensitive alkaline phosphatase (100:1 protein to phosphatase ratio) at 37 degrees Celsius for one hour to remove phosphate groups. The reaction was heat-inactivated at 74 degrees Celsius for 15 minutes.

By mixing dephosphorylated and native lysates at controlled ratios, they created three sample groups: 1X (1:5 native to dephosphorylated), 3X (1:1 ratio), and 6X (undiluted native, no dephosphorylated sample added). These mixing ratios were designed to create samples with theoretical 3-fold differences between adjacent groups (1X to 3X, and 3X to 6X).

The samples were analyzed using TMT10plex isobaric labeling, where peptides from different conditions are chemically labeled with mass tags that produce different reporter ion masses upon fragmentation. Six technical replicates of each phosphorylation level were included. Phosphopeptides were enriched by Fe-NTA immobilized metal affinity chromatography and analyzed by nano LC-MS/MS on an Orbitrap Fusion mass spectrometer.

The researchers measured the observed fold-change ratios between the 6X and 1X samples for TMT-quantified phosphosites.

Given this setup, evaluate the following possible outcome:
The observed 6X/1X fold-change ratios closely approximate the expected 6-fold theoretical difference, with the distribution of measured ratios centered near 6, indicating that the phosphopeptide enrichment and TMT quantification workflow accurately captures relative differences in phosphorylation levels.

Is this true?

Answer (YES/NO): NO